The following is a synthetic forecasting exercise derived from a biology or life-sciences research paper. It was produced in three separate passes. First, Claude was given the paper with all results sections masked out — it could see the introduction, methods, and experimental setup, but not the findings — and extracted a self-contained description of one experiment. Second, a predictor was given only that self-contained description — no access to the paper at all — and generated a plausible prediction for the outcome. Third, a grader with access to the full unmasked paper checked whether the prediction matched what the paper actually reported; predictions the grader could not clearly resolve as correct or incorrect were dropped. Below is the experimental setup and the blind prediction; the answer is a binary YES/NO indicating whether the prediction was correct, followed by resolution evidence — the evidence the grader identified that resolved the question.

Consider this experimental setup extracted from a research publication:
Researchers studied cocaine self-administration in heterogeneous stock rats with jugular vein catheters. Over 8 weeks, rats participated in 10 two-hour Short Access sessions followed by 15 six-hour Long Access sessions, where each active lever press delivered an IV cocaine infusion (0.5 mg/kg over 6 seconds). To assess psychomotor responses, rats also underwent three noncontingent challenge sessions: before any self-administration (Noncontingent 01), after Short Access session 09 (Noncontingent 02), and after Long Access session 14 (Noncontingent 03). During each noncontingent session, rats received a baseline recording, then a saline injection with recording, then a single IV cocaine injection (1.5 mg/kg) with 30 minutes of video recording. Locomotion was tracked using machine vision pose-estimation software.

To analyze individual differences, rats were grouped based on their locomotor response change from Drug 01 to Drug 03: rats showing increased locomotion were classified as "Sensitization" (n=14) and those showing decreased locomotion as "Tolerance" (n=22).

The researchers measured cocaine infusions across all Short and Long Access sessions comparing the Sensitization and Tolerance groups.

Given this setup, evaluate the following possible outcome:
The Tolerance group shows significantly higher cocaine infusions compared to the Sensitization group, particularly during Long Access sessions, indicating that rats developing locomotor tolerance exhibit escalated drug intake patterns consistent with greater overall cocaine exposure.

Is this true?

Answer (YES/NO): NO